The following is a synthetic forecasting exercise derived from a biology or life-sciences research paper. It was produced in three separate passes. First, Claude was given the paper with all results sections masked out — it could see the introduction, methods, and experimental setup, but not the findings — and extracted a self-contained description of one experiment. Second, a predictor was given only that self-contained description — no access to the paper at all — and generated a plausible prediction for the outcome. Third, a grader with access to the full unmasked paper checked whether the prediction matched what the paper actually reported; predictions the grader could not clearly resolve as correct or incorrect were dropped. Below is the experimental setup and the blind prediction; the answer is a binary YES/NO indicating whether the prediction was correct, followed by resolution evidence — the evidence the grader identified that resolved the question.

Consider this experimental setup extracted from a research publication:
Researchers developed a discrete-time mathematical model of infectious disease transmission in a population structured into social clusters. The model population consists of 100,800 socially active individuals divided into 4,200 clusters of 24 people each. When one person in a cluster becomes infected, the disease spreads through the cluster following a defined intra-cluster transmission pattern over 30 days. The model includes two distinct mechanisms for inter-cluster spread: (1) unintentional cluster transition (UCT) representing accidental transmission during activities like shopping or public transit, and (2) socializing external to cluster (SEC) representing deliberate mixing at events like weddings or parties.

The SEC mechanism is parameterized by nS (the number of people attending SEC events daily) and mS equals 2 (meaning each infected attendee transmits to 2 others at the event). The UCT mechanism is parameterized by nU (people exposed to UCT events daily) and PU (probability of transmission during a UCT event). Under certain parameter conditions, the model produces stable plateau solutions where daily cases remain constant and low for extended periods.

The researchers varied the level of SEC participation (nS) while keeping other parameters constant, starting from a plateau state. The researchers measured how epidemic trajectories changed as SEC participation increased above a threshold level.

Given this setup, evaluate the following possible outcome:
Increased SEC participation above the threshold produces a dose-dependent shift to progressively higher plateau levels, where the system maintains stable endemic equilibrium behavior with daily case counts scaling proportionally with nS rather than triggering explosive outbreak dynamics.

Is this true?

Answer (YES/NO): NO